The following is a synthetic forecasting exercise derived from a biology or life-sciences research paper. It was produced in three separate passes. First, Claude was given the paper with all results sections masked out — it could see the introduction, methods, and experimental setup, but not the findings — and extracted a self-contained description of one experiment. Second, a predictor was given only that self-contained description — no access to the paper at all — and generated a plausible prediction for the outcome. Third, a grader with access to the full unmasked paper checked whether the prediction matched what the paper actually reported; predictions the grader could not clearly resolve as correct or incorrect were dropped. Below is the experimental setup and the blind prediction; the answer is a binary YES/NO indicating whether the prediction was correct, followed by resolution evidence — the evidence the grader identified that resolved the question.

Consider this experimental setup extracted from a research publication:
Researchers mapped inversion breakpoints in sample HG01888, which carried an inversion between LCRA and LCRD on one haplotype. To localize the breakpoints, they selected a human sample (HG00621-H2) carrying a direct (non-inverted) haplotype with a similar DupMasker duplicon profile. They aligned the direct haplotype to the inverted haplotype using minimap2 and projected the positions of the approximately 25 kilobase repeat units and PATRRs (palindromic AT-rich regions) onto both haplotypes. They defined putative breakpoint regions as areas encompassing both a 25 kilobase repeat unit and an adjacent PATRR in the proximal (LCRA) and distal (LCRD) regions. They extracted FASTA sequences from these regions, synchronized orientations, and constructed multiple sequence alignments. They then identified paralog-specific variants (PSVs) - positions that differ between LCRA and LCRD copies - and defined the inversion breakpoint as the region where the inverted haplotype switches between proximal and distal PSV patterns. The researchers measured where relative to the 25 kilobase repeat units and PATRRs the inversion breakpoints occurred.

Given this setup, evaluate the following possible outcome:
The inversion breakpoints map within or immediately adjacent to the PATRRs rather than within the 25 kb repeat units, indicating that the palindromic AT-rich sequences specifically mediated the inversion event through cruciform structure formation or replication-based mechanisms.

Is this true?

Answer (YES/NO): NO